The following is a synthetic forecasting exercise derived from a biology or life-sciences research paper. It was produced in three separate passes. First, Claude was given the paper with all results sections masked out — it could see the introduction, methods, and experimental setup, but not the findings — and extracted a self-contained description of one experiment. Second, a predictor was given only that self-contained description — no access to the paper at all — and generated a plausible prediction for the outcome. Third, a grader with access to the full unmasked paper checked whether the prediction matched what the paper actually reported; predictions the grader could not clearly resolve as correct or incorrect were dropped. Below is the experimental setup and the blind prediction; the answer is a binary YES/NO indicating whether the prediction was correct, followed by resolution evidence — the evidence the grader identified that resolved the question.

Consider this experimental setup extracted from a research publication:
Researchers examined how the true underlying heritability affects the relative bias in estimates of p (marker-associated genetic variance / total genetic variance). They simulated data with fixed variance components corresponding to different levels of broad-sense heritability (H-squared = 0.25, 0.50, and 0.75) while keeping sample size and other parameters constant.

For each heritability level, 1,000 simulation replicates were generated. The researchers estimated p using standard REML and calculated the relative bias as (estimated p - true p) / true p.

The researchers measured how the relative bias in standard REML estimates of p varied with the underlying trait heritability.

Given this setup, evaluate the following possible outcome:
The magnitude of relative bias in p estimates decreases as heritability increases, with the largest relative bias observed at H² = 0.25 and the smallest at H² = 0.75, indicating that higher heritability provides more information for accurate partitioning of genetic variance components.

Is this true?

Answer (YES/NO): NO